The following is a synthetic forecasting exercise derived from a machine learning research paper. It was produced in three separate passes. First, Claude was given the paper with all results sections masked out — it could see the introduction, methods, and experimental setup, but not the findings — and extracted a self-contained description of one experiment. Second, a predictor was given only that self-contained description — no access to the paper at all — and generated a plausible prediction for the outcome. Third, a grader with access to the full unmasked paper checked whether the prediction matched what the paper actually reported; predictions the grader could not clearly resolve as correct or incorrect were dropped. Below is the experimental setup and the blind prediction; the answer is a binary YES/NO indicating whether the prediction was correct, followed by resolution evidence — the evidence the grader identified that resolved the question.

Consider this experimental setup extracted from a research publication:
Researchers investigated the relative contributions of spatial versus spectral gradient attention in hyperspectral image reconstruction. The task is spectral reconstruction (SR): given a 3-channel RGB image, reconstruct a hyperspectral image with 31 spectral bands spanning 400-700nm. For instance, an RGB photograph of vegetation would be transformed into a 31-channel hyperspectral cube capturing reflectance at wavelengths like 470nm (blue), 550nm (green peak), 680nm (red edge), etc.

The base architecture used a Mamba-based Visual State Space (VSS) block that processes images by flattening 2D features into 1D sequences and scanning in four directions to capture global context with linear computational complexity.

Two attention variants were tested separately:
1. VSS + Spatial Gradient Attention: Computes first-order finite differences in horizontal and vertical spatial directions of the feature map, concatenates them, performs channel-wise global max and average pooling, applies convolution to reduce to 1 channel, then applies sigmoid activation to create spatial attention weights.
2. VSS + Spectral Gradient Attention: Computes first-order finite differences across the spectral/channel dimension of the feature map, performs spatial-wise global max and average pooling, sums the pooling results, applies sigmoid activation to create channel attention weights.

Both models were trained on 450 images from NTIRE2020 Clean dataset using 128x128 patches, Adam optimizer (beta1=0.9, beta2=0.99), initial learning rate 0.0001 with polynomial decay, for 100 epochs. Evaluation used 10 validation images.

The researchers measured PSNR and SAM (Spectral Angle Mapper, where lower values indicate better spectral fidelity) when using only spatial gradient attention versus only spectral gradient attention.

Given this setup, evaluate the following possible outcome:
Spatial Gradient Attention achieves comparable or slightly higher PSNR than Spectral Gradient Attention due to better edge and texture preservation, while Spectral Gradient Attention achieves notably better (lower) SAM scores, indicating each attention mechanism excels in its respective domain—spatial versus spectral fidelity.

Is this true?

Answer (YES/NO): NO